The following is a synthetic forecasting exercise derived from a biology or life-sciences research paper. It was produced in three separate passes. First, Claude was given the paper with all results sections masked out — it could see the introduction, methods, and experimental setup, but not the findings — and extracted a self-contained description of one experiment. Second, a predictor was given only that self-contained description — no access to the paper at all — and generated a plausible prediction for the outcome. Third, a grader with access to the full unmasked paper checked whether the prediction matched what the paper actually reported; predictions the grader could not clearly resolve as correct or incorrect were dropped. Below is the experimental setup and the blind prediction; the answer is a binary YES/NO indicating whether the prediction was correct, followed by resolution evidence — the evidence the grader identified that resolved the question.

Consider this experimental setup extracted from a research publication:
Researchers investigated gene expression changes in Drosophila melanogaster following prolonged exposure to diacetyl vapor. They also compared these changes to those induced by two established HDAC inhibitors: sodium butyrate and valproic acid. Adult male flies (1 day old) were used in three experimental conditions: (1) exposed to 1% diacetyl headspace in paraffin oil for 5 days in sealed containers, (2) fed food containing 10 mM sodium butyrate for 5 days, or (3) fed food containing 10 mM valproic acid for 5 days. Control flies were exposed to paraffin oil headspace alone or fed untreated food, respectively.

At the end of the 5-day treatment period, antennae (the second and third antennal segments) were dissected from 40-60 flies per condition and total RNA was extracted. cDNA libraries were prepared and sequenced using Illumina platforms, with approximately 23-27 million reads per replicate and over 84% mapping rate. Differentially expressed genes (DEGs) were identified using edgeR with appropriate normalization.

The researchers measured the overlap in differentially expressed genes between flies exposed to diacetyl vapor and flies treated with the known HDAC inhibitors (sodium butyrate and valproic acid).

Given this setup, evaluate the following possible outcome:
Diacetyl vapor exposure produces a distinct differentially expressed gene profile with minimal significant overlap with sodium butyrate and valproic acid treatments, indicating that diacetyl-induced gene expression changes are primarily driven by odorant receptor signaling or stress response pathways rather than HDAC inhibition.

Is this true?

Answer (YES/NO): NO